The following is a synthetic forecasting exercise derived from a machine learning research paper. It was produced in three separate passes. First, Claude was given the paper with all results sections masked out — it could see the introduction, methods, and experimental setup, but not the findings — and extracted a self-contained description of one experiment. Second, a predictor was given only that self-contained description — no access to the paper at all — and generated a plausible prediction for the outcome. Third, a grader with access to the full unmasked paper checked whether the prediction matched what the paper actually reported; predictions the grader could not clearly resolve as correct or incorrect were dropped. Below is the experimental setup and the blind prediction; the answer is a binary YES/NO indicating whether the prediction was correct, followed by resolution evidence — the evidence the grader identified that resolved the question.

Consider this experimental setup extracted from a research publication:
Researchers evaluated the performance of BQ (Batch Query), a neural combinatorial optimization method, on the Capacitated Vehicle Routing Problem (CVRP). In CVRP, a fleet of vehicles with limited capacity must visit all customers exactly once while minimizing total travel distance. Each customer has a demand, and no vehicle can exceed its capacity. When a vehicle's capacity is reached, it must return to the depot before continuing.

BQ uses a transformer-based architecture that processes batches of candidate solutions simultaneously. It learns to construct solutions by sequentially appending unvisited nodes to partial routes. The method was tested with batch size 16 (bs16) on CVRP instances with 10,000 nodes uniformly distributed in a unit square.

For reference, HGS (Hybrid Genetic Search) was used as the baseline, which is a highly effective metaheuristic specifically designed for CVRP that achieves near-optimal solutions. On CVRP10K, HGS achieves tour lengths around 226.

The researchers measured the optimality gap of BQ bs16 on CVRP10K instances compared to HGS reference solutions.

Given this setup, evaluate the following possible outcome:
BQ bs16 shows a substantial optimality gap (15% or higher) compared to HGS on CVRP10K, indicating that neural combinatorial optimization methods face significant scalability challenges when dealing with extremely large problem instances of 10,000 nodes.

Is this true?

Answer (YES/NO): YES